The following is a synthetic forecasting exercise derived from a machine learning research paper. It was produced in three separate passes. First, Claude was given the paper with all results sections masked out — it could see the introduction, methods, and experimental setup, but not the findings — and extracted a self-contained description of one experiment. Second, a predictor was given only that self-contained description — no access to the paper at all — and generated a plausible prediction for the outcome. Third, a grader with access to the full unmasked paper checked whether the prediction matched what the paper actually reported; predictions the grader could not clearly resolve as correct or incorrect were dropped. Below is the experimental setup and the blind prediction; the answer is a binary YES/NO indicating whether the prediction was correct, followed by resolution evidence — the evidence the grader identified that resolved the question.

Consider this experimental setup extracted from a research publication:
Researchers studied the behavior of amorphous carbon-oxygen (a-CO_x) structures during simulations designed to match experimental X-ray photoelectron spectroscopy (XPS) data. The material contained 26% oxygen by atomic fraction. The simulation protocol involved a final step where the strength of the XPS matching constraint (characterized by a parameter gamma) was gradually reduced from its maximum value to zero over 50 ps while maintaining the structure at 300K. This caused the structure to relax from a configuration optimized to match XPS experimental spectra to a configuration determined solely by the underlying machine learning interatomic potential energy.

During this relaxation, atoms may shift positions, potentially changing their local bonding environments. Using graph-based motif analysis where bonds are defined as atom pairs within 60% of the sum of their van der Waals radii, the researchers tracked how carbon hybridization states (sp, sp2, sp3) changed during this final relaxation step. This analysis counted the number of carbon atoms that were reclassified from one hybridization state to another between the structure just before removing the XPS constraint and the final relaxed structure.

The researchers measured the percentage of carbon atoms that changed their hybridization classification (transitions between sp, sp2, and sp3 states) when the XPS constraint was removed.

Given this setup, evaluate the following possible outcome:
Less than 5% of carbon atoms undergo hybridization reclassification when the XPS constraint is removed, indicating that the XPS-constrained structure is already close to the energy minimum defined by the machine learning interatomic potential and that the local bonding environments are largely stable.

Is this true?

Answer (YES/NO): YES